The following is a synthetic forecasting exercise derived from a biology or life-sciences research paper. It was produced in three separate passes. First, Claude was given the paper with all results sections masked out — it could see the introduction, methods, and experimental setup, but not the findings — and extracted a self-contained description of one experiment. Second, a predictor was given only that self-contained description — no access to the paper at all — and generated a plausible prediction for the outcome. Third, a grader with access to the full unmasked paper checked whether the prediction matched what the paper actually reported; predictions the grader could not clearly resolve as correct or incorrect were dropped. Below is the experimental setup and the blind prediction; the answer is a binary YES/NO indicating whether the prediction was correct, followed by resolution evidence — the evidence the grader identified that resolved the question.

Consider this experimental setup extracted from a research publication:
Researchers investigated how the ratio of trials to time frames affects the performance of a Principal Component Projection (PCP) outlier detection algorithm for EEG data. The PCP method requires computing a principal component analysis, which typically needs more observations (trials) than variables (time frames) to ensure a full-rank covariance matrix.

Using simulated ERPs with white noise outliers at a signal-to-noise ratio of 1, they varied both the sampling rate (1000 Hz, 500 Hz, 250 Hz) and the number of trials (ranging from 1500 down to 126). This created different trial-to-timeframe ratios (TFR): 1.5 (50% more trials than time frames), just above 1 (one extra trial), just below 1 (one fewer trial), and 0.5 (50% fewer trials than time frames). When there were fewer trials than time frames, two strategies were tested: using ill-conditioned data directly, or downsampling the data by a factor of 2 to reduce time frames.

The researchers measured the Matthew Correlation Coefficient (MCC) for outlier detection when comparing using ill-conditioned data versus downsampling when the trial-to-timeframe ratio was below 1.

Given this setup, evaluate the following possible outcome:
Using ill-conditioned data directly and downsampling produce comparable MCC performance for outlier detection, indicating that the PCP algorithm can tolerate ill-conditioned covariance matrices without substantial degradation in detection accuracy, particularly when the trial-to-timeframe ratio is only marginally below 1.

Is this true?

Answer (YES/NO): NO